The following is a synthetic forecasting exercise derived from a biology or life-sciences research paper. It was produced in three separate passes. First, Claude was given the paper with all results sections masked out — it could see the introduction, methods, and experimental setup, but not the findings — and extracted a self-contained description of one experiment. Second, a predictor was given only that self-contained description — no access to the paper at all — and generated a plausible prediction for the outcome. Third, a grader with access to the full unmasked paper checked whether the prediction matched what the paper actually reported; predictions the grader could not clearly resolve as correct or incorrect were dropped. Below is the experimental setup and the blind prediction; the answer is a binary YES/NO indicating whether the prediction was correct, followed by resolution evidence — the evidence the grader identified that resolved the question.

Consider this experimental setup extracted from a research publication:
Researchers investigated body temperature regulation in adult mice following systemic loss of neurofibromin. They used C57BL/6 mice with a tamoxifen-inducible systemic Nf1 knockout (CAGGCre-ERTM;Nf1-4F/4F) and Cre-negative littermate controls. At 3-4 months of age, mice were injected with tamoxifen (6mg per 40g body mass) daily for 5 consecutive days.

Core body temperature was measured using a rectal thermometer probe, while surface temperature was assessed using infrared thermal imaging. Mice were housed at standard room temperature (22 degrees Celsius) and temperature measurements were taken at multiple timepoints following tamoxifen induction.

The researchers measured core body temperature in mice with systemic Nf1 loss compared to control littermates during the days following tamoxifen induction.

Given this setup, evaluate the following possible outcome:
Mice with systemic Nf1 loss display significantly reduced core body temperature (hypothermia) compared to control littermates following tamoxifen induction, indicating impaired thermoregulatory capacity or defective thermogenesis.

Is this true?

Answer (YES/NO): YES